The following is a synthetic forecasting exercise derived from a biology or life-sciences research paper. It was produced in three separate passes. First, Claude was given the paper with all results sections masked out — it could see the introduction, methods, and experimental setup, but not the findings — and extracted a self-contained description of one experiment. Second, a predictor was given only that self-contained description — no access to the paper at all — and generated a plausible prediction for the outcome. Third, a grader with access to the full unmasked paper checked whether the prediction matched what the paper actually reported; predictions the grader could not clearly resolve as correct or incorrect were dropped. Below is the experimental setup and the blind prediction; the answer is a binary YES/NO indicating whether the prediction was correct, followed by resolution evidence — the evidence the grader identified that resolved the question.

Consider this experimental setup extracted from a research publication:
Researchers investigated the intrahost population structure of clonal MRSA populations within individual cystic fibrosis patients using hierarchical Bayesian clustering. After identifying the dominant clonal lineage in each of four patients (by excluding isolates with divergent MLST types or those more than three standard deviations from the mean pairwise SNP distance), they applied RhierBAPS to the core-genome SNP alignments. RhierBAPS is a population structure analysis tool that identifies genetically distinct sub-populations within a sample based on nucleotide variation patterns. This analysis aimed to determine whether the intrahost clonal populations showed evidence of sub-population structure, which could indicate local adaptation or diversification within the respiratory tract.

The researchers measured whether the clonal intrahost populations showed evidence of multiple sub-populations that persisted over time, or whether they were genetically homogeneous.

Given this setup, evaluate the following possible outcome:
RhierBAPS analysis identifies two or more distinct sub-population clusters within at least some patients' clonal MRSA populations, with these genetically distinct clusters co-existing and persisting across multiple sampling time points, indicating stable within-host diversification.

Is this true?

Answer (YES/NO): YES